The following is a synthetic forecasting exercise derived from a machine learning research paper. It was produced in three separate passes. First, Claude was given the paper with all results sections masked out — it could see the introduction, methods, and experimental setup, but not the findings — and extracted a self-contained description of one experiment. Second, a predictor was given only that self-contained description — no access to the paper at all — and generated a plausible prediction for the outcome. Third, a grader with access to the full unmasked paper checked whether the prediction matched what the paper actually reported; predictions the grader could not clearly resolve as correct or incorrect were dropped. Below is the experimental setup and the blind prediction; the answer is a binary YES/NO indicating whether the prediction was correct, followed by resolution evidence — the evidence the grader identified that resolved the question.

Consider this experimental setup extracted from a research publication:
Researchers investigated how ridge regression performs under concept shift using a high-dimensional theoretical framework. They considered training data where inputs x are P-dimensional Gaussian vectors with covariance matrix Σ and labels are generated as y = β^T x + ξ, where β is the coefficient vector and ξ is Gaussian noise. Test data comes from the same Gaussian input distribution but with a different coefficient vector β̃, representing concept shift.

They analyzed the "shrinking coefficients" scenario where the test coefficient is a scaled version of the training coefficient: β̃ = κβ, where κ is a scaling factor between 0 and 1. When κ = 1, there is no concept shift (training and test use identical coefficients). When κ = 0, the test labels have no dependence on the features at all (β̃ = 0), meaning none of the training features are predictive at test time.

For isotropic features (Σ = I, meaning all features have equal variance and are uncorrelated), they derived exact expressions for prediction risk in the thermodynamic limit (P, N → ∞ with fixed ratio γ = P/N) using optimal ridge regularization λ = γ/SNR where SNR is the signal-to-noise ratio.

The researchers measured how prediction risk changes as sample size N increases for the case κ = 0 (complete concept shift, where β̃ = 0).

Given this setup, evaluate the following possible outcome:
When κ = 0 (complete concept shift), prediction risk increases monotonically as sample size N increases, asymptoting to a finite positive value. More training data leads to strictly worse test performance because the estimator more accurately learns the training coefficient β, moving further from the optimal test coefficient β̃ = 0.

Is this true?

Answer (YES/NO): YES